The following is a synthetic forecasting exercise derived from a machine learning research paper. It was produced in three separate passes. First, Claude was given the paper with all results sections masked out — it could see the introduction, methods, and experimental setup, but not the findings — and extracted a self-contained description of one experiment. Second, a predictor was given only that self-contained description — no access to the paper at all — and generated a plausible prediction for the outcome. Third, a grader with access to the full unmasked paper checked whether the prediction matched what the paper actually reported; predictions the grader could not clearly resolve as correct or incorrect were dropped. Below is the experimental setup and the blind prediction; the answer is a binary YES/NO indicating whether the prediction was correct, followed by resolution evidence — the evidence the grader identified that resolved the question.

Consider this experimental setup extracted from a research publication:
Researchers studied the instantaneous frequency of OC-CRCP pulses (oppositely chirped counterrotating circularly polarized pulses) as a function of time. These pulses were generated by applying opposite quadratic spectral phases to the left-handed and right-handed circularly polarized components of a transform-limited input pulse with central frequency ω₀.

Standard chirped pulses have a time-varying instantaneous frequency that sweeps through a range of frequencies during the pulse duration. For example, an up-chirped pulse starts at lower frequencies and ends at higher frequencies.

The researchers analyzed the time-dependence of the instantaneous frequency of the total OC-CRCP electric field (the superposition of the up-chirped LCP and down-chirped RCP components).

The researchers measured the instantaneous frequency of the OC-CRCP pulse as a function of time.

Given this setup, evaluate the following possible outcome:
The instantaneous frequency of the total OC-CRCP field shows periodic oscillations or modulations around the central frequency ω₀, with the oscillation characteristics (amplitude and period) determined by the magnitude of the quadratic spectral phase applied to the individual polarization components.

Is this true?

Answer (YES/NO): NO